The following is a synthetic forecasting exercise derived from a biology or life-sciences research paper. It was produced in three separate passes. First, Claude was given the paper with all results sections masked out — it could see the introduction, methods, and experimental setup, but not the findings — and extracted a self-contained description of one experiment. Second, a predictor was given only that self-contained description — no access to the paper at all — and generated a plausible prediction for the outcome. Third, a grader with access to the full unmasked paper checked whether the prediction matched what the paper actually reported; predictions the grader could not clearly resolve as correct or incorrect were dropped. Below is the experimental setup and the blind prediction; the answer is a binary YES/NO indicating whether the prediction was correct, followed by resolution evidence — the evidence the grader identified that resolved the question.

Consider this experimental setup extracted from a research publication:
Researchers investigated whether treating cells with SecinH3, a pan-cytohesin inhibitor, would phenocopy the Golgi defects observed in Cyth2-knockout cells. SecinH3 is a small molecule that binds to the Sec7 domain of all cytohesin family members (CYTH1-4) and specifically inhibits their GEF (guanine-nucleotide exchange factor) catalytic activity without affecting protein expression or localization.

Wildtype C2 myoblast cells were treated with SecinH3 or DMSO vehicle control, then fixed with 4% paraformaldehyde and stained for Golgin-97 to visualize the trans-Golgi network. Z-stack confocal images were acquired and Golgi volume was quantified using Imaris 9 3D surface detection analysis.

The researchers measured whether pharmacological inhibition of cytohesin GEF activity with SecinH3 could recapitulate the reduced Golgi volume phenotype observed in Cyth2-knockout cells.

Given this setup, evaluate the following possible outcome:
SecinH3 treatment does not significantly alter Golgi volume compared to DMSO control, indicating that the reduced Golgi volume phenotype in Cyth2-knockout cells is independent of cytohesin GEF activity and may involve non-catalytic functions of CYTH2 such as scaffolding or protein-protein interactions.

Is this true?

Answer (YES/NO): YES